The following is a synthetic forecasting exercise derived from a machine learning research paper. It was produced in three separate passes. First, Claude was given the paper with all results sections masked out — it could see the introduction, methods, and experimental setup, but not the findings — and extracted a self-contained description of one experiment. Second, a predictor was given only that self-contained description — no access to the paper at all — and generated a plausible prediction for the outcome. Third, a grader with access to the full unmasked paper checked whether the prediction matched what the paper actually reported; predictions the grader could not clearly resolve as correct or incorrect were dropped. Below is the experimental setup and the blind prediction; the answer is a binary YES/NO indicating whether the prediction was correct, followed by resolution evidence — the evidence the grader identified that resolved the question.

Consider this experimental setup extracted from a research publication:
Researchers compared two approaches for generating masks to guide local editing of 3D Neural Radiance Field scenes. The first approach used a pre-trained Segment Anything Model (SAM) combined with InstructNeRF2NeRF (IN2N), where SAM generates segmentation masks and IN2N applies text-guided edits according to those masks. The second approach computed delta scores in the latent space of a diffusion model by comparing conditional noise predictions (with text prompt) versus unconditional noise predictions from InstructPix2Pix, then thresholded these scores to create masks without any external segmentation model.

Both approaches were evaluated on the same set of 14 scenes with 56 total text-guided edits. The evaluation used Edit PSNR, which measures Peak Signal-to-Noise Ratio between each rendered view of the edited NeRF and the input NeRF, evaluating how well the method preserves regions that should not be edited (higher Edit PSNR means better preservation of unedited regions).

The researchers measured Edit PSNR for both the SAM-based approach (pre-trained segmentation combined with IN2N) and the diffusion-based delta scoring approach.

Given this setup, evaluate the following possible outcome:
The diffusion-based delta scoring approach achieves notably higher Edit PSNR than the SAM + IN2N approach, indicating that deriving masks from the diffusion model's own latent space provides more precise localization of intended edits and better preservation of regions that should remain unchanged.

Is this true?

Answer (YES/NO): NO